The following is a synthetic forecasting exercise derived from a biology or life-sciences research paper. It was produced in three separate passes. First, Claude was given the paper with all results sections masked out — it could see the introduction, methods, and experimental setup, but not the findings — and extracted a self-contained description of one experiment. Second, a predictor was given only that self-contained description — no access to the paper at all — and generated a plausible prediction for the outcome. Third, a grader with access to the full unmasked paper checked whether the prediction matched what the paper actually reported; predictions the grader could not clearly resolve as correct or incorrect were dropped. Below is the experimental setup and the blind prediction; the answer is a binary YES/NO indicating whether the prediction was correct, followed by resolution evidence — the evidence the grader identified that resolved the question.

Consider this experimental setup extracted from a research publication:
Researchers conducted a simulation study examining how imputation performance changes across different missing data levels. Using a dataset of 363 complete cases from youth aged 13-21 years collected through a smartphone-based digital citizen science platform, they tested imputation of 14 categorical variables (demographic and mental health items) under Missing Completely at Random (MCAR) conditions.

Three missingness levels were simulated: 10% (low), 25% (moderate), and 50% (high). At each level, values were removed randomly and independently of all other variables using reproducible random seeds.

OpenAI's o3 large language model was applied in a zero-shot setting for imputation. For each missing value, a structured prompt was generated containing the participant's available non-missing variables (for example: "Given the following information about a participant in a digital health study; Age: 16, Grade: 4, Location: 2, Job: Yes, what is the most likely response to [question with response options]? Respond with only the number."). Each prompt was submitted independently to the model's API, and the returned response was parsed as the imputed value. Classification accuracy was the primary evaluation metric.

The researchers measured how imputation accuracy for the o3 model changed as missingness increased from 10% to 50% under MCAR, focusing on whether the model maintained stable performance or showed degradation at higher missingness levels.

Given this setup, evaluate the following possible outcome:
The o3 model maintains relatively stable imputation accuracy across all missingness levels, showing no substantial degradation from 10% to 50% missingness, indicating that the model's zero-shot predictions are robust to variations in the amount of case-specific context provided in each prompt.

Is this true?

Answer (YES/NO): NO